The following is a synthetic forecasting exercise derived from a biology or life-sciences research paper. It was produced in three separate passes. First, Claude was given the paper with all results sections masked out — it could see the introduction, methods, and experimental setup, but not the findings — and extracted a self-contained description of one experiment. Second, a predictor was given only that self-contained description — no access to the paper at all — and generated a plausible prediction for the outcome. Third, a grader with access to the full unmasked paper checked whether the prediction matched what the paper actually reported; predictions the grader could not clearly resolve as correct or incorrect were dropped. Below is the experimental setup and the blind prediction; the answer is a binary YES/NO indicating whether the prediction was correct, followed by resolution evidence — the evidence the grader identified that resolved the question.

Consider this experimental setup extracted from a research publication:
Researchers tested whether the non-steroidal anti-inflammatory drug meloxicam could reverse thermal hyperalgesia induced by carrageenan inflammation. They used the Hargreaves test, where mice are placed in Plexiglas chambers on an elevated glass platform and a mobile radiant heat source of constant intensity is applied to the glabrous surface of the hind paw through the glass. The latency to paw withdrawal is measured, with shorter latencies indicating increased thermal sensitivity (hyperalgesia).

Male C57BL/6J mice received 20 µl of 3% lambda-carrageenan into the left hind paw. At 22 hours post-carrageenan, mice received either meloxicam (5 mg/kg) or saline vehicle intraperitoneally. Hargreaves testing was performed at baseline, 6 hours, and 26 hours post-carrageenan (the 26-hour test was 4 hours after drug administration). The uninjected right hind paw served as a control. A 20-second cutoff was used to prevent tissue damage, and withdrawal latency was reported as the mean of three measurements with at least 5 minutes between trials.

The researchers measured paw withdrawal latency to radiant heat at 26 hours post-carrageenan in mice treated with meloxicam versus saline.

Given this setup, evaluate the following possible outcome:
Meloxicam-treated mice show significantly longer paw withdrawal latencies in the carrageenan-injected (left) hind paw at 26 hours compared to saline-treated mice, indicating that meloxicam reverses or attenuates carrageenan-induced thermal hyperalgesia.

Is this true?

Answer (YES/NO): YES